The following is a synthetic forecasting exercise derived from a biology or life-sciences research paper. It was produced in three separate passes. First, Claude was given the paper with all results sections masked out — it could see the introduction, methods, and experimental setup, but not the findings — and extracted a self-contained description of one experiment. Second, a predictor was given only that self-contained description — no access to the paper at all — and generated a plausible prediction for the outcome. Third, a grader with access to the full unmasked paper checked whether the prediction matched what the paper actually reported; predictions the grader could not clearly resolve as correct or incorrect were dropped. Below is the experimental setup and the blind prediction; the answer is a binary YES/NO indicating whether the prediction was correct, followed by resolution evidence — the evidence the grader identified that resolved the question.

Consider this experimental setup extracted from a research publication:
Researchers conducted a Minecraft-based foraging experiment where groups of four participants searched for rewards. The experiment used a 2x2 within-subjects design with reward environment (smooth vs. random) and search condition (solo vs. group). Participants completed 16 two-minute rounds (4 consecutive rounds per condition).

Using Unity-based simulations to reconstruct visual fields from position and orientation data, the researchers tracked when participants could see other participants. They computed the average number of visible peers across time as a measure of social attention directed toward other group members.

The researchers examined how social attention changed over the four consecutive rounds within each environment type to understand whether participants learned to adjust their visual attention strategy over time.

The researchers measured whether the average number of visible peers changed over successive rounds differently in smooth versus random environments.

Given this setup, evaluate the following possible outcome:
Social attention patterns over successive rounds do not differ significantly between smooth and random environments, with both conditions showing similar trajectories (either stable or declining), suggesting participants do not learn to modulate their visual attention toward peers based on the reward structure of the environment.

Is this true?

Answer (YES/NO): NO